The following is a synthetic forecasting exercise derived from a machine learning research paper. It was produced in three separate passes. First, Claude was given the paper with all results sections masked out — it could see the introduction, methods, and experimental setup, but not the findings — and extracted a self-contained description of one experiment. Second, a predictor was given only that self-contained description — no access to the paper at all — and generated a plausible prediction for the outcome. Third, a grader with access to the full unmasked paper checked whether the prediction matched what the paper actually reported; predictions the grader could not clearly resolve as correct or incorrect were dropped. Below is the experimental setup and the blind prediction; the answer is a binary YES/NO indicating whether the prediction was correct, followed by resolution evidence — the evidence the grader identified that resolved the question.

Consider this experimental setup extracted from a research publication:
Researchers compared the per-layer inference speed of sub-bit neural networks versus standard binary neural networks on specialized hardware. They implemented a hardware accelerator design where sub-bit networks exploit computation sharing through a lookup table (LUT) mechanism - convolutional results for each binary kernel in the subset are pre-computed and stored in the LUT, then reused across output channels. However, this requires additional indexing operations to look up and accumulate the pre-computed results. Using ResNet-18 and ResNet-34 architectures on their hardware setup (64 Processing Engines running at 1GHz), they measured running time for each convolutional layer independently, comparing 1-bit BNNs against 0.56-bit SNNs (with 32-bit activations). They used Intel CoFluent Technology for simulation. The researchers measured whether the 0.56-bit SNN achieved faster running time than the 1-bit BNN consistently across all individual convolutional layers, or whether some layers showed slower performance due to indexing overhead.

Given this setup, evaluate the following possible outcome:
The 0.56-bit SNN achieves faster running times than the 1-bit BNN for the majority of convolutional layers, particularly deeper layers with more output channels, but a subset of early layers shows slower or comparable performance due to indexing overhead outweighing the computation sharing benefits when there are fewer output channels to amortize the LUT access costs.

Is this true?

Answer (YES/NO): NO